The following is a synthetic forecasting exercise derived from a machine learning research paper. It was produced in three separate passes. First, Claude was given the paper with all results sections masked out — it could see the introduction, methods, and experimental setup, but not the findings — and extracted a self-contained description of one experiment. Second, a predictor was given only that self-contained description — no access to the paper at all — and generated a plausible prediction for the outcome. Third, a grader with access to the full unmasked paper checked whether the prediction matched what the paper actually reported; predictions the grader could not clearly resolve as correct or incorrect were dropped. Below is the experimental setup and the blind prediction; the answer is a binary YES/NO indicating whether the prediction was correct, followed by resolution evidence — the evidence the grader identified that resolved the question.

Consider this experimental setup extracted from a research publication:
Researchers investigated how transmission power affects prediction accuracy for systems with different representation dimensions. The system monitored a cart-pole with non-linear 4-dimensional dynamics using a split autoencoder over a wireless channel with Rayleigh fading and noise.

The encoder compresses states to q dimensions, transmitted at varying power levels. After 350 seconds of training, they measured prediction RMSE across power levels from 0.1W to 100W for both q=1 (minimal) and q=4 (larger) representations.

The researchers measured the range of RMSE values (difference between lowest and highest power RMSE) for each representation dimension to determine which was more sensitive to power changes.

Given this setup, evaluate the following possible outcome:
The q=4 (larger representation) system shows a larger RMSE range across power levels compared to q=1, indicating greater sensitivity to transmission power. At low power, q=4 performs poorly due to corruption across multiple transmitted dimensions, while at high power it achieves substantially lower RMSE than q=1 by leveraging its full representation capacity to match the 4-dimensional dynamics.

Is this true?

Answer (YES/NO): NO